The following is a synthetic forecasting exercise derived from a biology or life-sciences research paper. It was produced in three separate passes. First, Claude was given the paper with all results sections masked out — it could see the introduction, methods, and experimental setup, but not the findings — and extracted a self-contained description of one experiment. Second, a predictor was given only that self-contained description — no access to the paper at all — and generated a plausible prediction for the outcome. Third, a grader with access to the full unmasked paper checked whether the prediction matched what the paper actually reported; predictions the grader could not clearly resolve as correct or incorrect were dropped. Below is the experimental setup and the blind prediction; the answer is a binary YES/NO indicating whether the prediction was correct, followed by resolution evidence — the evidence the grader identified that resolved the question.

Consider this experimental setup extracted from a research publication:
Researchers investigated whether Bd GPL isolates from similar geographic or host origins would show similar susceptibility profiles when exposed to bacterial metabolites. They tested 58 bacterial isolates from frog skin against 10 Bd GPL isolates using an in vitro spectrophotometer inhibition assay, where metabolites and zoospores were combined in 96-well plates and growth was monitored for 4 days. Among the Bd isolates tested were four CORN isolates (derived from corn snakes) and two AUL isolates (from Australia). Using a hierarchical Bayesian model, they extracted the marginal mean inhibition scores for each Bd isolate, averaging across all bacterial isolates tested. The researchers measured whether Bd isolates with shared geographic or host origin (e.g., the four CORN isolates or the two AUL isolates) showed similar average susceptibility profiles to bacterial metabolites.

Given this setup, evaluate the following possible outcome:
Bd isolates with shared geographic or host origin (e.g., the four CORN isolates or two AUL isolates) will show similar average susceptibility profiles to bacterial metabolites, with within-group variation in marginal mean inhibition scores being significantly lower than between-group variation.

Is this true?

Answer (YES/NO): NO